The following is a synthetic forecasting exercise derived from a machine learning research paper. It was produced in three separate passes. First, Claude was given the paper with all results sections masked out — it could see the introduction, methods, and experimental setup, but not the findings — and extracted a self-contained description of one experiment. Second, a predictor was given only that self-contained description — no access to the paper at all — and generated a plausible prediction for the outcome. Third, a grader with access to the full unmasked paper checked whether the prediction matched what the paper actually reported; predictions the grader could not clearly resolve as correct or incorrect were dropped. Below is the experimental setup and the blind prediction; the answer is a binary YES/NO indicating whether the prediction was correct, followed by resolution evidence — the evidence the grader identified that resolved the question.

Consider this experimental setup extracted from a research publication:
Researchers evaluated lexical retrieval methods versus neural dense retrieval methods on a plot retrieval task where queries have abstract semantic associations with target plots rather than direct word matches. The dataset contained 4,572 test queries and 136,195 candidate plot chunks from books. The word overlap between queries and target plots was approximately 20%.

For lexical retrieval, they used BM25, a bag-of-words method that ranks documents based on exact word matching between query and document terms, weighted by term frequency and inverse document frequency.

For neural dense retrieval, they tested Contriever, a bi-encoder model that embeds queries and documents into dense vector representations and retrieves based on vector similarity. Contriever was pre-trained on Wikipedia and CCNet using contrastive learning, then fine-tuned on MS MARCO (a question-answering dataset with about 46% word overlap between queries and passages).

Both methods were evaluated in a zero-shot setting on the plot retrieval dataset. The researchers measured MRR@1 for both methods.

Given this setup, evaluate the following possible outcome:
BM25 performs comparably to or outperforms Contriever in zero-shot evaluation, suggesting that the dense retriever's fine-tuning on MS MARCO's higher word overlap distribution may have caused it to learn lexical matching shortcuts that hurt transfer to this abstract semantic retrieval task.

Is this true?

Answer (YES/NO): NO